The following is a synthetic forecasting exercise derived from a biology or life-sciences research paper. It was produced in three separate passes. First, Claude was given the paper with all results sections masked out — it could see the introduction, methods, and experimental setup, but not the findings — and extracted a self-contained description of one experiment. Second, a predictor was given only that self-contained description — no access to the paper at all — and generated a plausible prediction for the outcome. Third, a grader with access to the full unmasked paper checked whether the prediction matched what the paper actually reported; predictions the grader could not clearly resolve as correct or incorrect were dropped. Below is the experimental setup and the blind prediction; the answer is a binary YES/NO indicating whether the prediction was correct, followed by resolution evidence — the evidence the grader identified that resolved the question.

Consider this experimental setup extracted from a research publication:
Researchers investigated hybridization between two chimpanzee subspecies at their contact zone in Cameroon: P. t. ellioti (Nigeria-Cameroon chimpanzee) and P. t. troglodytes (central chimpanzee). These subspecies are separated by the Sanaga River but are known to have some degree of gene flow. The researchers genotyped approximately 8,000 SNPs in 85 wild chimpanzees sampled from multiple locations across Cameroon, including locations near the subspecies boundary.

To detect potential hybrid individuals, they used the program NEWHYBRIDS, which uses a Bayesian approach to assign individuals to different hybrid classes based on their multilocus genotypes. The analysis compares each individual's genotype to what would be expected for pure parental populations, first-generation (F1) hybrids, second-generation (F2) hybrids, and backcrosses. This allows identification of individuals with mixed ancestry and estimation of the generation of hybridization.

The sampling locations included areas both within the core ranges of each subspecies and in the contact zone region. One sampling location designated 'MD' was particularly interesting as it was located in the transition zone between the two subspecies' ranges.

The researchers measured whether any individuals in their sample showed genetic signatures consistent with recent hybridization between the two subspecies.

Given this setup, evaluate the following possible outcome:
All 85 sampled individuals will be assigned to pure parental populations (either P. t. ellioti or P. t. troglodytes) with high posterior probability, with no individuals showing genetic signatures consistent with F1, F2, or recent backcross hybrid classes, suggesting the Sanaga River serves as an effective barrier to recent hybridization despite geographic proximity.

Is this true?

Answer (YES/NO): NO